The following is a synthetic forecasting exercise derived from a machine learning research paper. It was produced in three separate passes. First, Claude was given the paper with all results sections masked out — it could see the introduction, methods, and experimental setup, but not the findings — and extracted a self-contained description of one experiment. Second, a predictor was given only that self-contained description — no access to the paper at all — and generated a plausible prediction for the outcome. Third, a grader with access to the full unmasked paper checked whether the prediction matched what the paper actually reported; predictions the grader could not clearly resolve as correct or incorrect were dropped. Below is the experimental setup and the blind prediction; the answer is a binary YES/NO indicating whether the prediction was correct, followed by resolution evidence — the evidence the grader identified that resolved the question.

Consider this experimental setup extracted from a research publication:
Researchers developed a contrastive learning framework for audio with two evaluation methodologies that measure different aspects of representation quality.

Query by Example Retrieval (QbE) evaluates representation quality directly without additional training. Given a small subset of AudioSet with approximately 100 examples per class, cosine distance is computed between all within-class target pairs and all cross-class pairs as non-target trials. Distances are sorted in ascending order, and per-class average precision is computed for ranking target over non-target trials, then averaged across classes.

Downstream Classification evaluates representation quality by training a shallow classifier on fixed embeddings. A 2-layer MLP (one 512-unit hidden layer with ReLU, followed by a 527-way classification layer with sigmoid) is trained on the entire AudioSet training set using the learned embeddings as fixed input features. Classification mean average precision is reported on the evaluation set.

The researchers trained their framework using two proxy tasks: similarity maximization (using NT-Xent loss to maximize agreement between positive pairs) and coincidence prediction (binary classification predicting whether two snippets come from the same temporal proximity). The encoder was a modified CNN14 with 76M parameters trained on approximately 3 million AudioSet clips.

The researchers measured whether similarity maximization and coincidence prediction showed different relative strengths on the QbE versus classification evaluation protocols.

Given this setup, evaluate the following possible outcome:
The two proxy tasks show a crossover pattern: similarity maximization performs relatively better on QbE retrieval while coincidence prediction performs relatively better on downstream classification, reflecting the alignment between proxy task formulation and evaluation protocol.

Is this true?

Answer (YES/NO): YES